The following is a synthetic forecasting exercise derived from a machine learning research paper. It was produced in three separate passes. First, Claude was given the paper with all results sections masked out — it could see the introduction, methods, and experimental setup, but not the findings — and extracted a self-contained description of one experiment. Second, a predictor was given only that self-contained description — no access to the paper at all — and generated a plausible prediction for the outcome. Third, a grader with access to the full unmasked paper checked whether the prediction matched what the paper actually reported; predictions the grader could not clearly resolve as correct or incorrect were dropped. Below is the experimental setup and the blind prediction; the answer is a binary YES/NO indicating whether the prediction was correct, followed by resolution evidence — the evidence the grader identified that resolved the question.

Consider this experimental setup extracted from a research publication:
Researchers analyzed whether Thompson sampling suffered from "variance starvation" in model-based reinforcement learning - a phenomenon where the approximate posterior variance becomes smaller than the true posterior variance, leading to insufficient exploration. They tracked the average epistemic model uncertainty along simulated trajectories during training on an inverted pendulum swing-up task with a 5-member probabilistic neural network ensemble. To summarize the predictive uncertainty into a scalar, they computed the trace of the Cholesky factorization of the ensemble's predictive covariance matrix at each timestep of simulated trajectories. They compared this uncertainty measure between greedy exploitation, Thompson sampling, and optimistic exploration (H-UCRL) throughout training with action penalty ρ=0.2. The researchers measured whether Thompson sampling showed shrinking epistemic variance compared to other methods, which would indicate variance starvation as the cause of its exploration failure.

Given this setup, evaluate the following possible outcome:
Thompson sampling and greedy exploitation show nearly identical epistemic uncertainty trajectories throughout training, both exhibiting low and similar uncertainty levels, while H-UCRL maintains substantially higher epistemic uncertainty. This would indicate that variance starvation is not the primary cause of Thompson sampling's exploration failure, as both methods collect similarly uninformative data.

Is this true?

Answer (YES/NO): NO